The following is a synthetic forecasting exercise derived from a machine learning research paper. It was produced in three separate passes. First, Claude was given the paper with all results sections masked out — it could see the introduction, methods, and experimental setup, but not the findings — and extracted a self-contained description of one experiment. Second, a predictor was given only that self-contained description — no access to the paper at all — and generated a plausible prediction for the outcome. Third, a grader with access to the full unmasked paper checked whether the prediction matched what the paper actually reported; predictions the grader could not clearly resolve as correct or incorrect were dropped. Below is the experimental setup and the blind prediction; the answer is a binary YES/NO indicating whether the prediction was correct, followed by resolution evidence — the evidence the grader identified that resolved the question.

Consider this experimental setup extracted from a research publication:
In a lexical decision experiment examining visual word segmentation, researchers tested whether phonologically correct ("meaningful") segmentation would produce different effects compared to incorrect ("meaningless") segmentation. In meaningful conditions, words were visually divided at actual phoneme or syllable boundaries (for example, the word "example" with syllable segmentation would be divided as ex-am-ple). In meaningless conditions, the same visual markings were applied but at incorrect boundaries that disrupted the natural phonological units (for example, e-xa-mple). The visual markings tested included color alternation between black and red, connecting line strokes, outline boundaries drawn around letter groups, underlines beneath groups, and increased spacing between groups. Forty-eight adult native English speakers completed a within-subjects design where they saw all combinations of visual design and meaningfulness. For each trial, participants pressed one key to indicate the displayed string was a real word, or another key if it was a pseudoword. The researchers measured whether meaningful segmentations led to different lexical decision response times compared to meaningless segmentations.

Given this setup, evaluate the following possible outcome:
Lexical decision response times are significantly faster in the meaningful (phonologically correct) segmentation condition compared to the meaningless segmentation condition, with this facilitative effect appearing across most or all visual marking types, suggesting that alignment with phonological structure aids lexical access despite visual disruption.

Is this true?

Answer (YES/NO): NO